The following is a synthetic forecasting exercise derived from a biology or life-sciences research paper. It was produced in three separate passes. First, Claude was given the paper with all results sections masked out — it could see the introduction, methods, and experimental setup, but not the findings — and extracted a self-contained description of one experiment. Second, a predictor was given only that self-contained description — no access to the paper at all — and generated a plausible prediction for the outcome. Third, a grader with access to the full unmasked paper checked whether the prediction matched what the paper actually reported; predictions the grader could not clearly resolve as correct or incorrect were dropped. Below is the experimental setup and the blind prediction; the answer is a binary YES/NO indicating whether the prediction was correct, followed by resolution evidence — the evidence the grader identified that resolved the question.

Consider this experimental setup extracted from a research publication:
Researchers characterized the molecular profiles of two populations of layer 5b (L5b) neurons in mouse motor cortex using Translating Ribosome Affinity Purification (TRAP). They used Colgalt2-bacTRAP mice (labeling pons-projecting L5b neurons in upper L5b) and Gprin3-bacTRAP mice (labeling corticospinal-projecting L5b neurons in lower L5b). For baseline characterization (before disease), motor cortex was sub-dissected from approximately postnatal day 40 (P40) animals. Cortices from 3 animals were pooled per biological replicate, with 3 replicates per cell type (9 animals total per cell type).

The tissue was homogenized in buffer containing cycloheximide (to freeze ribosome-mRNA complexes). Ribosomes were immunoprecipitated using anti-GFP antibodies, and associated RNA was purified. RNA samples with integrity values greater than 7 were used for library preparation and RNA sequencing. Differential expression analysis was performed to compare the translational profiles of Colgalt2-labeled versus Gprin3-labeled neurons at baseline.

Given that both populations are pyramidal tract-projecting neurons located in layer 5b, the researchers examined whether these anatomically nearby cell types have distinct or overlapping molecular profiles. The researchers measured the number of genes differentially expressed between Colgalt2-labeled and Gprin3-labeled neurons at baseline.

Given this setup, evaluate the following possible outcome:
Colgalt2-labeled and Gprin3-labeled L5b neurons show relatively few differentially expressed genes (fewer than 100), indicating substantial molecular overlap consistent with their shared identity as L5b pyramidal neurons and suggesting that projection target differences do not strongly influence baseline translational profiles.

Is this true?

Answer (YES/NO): NO